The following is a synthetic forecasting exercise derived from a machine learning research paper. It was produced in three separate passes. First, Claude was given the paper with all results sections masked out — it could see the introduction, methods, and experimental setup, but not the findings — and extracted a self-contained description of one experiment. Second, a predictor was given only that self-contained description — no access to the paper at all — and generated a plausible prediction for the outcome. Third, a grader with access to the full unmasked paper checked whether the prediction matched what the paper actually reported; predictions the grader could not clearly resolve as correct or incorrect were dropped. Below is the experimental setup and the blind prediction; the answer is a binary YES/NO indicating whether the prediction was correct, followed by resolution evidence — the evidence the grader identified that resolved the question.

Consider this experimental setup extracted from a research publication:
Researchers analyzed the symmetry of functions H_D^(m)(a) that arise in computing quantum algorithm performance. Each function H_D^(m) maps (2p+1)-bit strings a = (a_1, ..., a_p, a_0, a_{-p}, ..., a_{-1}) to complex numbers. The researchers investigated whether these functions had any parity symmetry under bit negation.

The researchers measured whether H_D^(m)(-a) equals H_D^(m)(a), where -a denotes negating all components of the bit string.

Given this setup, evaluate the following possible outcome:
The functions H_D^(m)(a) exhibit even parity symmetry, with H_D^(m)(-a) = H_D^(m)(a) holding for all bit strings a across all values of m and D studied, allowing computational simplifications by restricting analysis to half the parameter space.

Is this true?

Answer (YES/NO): YES